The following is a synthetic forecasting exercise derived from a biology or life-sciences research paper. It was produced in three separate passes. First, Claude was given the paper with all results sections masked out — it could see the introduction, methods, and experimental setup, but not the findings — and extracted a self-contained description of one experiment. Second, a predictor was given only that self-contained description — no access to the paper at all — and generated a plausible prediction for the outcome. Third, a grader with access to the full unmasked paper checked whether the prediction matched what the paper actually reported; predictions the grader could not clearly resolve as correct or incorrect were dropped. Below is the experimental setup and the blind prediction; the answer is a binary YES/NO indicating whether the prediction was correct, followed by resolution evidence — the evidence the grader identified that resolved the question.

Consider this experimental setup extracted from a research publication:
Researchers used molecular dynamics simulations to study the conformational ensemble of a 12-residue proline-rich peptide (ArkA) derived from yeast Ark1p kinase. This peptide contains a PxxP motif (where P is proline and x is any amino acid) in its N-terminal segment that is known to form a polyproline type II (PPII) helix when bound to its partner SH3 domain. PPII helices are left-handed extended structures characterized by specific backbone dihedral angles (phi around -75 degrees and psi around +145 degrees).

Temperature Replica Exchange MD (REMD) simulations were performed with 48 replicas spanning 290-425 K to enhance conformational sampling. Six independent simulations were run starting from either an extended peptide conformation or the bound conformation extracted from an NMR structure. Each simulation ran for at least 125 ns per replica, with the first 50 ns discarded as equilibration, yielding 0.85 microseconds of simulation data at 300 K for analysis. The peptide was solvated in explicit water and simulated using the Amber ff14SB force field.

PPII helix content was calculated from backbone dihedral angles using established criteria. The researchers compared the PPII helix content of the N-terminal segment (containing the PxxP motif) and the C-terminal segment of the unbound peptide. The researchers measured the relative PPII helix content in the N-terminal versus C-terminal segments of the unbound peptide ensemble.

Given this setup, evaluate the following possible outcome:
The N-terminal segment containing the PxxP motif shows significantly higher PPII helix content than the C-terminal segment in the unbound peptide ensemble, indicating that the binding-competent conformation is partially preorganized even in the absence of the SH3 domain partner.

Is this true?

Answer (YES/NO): YES